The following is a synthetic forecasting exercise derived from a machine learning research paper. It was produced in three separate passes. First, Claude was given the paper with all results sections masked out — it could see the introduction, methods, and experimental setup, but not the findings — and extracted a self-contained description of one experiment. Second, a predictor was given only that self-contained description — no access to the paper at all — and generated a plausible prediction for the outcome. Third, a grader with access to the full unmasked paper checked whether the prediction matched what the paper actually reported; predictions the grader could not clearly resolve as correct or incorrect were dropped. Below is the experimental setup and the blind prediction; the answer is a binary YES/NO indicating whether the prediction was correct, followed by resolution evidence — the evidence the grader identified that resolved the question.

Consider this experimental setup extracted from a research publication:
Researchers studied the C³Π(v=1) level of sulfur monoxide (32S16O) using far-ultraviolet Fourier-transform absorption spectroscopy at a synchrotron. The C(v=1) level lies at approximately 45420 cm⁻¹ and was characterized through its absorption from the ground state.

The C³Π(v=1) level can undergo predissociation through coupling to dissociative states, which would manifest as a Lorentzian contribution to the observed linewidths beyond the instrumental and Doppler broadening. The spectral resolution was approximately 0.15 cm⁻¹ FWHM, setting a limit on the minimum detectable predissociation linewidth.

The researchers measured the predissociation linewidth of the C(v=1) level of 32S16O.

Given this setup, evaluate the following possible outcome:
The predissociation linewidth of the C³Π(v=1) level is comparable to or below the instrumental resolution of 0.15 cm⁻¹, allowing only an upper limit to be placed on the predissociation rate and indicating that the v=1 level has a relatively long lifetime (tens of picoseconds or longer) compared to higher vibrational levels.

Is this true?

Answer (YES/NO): YES